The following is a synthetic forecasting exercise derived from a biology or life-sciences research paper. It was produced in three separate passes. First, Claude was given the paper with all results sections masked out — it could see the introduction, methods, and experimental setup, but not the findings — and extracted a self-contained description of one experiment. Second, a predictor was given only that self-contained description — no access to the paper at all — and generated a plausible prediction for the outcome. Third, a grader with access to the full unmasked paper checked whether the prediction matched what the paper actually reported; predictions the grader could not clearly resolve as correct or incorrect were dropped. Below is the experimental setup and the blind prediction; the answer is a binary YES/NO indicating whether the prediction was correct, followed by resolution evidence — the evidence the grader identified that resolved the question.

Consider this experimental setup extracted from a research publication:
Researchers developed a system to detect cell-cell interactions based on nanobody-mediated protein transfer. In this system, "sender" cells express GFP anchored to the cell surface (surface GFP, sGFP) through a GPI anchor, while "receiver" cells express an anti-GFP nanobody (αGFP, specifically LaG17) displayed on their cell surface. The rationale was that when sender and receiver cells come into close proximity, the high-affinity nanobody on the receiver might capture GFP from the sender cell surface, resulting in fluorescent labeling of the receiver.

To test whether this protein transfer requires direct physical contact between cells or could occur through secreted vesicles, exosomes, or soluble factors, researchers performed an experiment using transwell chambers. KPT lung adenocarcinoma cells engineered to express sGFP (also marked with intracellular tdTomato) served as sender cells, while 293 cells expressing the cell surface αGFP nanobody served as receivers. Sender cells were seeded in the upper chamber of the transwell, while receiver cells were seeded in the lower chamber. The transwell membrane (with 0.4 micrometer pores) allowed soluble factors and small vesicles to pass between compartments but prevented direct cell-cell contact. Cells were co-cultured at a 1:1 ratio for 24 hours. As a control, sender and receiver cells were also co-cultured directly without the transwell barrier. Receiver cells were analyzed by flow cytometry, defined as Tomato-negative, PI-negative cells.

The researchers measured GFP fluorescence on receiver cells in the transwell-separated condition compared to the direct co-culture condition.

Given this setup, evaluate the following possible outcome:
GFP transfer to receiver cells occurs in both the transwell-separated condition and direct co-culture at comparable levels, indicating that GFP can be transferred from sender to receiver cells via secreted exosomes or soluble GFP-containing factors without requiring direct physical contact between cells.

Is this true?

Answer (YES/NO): NO